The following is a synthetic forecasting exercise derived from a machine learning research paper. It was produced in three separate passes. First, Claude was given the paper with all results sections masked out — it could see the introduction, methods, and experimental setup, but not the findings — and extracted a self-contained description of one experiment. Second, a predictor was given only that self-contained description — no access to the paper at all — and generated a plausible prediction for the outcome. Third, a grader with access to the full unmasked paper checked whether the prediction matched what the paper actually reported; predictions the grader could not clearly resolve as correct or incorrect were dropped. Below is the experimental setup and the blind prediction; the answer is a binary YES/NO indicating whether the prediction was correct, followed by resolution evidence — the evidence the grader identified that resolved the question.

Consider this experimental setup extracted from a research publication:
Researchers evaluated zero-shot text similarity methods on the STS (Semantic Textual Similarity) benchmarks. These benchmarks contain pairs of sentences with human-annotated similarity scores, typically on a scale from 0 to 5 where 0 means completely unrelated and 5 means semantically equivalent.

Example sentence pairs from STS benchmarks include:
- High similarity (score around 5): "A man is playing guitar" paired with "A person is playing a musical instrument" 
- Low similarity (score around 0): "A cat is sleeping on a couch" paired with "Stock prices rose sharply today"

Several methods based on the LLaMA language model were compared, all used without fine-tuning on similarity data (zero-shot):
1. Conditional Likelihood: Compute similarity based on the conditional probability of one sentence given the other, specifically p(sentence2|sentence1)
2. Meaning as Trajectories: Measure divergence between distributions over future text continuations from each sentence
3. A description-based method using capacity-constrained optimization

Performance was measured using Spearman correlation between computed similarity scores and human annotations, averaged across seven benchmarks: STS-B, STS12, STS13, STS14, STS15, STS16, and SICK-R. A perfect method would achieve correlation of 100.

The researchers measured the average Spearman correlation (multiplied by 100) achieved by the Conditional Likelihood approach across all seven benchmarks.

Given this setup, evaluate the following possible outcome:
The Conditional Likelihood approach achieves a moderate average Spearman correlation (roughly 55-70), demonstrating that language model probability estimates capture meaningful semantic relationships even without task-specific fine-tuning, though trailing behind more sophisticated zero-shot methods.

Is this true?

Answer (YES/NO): NO